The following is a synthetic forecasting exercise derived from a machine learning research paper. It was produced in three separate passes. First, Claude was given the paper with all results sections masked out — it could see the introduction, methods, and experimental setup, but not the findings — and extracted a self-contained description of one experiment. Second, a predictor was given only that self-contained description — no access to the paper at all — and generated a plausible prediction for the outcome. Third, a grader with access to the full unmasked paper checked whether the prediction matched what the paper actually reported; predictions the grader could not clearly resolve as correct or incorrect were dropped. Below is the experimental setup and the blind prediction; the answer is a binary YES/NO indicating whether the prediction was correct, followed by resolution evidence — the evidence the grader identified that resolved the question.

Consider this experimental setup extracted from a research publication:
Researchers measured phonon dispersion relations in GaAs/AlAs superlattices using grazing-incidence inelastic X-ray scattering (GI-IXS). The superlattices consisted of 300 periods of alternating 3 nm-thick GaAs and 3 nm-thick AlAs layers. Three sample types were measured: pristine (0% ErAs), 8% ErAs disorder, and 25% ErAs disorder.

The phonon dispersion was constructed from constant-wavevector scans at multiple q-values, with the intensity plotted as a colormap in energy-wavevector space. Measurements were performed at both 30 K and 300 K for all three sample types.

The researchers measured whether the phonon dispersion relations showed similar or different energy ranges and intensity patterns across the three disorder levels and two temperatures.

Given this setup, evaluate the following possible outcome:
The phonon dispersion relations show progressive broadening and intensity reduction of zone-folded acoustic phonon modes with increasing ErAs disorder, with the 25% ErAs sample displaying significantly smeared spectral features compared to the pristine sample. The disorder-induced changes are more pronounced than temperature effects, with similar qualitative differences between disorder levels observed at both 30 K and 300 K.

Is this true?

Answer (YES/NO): NO